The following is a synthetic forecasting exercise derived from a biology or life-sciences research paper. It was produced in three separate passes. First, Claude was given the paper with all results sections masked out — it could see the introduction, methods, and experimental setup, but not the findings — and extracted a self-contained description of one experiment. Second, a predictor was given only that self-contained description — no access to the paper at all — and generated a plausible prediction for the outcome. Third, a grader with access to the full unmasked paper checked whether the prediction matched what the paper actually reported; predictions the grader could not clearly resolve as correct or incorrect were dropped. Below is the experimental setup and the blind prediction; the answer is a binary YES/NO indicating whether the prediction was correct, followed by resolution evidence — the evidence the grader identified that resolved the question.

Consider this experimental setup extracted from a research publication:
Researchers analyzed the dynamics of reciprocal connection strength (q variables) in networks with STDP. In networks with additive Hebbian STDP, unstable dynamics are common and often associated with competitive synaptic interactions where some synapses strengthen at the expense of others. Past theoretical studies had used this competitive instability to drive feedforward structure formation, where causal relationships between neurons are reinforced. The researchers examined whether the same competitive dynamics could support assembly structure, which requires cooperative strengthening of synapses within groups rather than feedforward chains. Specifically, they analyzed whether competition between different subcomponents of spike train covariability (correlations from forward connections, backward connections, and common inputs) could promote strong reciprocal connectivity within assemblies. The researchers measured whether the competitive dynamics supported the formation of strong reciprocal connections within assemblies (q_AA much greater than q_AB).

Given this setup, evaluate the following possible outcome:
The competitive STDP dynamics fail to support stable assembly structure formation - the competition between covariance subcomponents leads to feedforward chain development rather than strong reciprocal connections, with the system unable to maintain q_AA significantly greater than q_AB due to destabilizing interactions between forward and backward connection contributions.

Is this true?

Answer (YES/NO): NO